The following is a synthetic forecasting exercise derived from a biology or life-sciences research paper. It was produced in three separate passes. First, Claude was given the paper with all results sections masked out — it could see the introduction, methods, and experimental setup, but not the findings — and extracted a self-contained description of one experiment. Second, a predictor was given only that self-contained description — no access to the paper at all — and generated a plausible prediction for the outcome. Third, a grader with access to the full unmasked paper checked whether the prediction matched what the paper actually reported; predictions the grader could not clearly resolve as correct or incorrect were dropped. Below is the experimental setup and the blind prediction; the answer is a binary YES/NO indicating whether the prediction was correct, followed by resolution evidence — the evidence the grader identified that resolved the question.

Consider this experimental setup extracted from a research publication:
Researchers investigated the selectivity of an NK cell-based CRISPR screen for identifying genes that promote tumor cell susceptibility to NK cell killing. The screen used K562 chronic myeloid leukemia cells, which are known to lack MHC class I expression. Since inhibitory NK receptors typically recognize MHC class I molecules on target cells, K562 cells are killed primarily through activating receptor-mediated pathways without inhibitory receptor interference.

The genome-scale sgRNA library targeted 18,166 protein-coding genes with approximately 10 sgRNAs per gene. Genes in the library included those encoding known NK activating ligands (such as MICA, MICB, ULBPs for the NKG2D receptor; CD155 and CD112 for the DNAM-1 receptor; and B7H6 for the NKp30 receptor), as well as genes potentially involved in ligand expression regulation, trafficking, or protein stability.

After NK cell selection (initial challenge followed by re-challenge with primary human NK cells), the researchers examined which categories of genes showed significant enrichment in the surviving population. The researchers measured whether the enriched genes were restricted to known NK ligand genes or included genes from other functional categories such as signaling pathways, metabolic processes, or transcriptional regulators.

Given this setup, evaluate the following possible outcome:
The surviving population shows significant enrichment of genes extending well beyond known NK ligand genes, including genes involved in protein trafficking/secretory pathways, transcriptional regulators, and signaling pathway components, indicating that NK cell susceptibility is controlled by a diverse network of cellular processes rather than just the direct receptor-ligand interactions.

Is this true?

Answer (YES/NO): NO